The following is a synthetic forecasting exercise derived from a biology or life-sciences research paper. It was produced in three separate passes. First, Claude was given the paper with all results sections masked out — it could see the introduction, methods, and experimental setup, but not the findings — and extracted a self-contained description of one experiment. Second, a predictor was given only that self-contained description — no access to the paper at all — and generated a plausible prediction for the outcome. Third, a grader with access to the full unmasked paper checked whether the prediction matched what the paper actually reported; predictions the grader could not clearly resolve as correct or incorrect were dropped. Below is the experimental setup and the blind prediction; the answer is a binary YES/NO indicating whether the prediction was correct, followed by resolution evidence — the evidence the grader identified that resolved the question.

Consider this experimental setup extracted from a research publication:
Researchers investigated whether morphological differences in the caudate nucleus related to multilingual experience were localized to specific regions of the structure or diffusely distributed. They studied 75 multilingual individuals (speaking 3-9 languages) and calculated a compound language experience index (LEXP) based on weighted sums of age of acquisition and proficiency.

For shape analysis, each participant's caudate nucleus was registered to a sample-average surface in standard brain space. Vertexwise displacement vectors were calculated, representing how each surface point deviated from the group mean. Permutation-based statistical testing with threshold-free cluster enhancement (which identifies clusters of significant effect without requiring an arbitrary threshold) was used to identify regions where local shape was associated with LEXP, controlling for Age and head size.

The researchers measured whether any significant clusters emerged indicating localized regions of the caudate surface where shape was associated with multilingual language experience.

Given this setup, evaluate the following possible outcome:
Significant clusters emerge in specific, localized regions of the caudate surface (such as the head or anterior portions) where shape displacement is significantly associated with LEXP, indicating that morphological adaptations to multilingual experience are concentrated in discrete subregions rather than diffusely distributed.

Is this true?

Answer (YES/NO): YES